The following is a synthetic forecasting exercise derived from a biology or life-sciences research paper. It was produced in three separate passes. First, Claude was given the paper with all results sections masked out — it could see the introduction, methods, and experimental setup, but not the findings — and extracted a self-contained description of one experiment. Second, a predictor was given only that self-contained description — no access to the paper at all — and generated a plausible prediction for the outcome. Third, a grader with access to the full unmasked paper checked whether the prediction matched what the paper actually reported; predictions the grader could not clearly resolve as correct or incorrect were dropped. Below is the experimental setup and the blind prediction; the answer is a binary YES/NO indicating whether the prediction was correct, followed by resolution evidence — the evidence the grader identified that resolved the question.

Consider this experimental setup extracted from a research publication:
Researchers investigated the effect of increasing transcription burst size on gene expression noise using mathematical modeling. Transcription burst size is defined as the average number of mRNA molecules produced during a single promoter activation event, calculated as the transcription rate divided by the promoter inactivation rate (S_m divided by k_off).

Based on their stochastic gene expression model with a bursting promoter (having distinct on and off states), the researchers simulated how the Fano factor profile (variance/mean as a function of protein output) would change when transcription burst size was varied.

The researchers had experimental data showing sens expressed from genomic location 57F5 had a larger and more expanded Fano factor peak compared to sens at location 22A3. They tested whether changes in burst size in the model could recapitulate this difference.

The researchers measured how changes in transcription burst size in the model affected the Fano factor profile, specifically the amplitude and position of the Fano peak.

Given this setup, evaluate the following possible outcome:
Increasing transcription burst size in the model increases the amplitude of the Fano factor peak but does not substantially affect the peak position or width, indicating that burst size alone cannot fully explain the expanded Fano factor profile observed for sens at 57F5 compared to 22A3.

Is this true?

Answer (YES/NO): NO